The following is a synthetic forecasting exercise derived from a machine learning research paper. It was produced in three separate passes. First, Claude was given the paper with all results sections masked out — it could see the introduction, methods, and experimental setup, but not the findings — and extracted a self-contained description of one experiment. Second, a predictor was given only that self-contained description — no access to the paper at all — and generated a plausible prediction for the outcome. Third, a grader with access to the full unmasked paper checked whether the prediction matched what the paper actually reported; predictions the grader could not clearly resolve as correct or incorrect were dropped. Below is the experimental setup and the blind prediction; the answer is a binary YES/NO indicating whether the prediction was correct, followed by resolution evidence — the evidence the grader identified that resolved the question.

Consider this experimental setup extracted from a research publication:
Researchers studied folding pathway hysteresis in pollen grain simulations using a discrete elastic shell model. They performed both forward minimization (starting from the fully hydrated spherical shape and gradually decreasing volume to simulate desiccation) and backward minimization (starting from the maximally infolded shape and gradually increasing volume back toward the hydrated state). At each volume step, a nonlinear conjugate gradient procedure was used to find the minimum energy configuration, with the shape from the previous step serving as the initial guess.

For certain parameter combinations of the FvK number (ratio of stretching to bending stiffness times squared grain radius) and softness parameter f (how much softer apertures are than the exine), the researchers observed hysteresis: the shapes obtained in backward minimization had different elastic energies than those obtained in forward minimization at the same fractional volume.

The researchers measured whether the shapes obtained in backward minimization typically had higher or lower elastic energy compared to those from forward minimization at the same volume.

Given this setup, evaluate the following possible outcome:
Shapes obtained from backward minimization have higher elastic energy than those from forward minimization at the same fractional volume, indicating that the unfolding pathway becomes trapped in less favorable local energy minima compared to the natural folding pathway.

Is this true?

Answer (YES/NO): NO